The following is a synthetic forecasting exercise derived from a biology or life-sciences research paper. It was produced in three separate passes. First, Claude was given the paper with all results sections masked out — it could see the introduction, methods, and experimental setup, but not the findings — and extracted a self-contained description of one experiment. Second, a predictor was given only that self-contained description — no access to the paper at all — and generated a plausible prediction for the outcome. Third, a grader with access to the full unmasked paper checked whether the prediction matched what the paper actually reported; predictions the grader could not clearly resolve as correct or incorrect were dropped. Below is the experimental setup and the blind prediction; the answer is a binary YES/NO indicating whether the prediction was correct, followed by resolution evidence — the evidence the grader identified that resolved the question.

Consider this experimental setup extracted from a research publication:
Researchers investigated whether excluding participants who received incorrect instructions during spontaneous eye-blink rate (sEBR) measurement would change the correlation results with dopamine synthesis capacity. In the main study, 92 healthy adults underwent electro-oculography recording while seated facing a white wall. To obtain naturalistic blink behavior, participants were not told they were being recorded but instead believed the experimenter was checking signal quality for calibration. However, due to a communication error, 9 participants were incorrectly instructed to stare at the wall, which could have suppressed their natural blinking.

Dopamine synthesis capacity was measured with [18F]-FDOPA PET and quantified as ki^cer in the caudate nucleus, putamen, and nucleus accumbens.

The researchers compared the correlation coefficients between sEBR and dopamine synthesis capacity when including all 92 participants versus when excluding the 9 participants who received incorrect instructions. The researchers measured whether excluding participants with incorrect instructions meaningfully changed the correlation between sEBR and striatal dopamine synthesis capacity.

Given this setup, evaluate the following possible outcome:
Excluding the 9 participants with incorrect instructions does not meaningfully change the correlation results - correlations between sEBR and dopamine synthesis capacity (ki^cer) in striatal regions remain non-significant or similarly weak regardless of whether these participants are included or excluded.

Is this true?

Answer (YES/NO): YES